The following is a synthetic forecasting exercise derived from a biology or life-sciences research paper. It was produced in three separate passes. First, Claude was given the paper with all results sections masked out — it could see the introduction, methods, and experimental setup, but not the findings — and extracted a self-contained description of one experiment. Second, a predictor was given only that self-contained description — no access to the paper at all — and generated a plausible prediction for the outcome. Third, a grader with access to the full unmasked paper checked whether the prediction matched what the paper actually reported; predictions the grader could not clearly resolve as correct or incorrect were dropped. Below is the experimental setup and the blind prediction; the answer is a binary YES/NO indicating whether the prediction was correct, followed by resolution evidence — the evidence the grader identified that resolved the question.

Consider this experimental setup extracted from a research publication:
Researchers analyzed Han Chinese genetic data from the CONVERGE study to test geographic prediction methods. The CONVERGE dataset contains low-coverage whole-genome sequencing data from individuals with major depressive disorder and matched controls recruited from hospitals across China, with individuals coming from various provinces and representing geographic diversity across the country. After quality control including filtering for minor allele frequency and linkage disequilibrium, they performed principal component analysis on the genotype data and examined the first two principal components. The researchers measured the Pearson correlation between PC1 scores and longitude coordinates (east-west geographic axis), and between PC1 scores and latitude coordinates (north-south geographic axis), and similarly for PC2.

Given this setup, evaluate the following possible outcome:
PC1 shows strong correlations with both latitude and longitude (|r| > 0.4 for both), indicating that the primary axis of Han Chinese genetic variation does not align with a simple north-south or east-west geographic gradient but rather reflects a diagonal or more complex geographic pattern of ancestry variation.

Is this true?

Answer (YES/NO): NO